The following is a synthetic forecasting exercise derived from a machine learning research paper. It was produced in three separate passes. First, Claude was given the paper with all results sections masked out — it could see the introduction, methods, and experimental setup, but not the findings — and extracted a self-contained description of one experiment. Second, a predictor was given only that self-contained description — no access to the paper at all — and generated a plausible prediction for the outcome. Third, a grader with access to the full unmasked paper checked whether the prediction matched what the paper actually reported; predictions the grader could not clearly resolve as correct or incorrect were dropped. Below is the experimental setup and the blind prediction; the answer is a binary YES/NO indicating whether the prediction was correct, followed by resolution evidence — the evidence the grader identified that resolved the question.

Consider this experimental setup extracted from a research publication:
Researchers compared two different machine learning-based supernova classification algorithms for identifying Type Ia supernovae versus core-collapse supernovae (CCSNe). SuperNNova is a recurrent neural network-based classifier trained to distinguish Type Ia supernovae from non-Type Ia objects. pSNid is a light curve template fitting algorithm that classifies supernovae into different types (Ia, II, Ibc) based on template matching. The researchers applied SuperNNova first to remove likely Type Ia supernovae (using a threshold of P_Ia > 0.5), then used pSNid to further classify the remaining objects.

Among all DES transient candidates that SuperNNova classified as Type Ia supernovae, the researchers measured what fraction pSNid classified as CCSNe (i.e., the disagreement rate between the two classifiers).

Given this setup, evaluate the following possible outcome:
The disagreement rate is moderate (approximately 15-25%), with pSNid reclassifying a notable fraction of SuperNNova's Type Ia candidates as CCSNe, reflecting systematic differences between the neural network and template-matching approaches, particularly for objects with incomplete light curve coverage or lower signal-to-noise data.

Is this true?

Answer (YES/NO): NO